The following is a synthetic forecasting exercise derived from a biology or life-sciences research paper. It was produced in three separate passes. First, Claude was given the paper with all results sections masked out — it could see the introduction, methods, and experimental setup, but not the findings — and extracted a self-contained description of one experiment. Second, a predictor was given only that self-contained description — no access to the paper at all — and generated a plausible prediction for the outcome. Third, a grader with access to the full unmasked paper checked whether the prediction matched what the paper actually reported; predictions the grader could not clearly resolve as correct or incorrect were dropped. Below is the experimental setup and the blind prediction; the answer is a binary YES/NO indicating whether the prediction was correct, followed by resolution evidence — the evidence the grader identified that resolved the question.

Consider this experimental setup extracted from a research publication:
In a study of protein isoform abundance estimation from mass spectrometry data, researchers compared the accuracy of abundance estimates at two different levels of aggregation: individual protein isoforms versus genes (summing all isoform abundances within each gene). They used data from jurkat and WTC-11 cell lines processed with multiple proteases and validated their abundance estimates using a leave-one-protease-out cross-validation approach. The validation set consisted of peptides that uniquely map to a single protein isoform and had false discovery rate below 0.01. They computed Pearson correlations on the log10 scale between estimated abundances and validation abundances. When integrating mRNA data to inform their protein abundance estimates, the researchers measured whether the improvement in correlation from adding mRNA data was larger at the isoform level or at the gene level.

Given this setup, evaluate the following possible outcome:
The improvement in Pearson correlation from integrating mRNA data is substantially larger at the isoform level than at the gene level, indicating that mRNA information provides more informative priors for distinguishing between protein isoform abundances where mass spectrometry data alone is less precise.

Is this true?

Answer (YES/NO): YES